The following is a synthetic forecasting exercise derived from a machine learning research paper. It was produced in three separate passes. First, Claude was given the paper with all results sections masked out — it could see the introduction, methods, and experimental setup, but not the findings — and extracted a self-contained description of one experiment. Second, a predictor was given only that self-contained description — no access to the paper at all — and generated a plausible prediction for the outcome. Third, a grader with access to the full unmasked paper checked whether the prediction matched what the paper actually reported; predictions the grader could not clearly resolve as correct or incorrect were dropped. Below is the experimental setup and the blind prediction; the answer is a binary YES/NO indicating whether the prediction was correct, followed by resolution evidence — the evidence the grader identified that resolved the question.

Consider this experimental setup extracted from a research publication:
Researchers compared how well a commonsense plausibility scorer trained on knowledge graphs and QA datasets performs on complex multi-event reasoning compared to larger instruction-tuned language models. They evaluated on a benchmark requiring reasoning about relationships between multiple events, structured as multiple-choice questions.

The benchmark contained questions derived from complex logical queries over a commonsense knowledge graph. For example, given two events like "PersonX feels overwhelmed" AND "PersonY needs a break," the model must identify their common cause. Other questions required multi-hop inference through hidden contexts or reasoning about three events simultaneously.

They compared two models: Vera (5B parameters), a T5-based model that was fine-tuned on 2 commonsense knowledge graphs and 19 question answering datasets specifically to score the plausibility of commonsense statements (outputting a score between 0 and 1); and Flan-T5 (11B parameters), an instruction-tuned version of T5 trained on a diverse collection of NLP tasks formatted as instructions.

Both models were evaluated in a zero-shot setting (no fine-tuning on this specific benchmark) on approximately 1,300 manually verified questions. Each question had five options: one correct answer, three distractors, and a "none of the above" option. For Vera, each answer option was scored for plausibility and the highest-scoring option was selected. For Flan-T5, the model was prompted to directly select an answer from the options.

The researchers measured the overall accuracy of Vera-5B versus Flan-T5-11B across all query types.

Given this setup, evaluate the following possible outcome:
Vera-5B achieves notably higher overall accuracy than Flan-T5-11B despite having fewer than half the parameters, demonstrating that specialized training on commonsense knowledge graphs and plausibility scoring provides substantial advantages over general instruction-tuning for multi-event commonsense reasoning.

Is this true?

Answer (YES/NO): NO